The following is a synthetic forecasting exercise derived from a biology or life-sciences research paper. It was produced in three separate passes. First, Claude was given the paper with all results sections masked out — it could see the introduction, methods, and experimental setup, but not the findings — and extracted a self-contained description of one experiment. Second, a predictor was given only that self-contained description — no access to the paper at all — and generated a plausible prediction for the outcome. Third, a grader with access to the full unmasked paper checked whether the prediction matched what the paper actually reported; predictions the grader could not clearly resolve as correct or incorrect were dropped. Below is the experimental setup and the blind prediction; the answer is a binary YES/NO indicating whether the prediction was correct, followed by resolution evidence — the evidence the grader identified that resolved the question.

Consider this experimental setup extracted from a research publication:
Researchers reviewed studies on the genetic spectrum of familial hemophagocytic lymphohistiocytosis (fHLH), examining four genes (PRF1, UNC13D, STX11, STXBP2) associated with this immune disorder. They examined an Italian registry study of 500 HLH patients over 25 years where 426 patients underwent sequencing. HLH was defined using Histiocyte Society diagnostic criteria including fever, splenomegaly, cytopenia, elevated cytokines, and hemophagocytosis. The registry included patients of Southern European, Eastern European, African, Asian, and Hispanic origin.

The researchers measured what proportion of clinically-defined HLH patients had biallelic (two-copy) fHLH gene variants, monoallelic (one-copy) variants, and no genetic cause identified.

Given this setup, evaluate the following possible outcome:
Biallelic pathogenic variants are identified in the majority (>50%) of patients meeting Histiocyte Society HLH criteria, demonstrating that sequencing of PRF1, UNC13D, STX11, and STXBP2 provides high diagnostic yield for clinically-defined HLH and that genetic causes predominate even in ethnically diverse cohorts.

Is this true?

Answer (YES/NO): NO